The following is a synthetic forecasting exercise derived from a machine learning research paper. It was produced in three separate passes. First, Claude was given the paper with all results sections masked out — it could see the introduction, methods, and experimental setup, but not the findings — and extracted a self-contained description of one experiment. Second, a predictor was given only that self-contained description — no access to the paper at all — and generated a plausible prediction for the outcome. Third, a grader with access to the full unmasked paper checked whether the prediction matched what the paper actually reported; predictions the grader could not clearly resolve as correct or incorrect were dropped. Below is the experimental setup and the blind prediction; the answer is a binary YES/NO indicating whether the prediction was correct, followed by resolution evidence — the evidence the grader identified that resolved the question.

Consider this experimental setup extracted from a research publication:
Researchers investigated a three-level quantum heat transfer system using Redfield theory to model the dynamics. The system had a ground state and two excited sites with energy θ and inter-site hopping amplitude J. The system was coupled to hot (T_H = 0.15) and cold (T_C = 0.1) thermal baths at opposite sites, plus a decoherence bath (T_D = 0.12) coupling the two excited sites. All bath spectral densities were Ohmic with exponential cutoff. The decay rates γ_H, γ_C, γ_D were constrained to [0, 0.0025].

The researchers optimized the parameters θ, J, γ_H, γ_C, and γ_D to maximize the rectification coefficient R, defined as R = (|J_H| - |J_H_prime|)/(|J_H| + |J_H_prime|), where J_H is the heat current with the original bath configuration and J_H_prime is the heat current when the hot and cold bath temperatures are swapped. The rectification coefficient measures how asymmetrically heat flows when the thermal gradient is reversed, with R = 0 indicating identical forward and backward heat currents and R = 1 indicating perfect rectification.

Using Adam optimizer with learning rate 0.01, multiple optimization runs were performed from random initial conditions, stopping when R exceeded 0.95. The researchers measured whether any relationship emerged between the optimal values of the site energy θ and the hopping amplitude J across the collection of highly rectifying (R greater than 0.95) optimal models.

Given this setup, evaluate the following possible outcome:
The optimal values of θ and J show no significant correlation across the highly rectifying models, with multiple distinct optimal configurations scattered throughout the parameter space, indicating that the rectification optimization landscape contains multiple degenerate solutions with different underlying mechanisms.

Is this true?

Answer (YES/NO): NO